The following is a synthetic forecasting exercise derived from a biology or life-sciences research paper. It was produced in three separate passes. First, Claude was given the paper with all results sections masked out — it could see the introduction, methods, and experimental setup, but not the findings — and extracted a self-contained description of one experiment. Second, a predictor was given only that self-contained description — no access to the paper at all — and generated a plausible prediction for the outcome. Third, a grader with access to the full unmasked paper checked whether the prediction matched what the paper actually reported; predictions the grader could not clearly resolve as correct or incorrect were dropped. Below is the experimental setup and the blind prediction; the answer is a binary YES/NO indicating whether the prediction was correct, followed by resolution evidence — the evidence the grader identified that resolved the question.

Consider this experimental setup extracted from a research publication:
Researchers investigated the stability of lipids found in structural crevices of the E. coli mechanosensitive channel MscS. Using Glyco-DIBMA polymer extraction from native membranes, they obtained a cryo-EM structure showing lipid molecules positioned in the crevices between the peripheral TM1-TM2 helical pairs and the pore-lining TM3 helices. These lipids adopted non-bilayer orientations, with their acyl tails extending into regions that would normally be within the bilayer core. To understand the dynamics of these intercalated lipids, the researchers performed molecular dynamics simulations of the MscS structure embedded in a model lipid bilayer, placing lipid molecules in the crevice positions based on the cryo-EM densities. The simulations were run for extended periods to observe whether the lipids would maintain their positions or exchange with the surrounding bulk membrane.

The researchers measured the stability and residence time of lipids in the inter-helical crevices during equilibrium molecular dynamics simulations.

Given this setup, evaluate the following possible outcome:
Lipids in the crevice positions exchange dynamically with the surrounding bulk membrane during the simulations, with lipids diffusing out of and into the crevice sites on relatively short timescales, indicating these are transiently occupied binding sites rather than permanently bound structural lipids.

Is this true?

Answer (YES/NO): NO